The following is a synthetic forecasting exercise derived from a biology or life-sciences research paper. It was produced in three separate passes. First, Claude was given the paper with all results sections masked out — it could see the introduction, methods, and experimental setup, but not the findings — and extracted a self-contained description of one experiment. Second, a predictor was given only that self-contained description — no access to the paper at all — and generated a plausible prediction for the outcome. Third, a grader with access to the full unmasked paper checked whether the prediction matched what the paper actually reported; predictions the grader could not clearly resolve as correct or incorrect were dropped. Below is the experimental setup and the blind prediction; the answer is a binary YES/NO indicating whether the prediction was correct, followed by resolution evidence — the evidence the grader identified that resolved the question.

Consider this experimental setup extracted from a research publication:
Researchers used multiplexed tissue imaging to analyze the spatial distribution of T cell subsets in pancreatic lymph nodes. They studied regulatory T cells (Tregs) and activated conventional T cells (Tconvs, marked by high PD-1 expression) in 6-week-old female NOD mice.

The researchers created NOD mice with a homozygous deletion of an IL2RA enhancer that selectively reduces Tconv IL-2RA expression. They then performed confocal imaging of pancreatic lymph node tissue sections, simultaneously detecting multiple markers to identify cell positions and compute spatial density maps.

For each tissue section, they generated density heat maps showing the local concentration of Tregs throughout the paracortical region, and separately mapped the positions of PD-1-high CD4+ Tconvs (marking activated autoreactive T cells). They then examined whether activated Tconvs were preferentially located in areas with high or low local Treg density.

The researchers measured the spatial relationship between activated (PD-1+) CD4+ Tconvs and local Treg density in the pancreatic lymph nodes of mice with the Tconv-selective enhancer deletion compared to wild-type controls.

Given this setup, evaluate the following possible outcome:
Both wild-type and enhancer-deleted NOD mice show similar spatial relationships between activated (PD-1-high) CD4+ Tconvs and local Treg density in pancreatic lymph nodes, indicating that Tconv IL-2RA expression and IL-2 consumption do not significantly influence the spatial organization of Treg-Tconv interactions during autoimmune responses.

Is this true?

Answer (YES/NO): NO